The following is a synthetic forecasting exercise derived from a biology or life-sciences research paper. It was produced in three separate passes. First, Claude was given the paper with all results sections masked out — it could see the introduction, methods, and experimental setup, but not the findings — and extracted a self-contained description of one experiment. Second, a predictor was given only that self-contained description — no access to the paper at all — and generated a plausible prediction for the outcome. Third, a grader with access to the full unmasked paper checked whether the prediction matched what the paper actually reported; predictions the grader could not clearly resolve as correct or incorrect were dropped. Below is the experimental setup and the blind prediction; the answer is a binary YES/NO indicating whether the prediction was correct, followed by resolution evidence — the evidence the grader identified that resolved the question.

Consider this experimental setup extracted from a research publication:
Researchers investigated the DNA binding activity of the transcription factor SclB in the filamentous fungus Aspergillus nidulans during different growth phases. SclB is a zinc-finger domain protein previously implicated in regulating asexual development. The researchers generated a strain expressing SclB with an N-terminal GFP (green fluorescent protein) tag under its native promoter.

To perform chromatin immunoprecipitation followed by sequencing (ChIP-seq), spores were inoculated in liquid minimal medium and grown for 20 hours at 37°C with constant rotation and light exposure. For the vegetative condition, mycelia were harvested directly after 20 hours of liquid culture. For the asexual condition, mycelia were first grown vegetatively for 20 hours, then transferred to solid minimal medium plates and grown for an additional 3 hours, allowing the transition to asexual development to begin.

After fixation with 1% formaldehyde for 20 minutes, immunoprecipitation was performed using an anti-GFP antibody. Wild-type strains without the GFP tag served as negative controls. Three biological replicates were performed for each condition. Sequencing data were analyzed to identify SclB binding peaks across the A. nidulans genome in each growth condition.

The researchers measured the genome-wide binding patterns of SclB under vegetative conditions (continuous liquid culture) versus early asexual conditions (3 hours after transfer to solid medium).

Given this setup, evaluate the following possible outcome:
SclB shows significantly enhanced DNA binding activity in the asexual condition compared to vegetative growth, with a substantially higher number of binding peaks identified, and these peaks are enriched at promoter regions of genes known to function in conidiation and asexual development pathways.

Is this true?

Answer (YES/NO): NO